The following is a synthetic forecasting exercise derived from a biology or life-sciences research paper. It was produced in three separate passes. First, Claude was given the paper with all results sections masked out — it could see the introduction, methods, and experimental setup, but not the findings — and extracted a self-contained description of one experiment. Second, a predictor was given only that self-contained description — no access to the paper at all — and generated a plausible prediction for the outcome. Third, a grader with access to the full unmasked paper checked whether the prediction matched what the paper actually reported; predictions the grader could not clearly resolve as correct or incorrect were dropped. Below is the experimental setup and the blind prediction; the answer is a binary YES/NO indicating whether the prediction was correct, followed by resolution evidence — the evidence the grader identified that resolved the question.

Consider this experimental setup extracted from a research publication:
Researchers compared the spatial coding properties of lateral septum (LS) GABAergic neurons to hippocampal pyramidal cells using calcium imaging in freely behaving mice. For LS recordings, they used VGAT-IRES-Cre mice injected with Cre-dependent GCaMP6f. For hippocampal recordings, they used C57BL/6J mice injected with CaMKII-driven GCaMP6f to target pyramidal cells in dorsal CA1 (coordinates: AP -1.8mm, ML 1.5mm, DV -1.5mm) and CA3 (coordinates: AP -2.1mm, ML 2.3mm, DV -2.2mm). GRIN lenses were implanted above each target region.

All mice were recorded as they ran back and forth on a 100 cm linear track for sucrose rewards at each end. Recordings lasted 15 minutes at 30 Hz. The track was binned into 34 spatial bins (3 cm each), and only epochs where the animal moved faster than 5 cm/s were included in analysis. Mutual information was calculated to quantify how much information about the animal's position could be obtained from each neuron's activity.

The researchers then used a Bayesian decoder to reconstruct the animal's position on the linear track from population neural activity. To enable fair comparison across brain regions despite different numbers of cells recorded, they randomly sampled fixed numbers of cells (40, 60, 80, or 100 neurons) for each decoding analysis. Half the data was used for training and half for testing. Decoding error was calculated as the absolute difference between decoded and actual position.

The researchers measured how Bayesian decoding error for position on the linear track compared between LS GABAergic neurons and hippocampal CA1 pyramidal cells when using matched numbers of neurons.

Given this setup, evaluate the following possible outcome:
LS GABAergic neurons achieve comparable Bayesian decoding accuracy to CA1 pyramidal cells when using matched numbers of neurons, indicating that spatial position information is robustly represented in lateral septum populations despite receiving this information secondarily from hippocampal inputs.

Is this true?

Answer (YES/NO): YES